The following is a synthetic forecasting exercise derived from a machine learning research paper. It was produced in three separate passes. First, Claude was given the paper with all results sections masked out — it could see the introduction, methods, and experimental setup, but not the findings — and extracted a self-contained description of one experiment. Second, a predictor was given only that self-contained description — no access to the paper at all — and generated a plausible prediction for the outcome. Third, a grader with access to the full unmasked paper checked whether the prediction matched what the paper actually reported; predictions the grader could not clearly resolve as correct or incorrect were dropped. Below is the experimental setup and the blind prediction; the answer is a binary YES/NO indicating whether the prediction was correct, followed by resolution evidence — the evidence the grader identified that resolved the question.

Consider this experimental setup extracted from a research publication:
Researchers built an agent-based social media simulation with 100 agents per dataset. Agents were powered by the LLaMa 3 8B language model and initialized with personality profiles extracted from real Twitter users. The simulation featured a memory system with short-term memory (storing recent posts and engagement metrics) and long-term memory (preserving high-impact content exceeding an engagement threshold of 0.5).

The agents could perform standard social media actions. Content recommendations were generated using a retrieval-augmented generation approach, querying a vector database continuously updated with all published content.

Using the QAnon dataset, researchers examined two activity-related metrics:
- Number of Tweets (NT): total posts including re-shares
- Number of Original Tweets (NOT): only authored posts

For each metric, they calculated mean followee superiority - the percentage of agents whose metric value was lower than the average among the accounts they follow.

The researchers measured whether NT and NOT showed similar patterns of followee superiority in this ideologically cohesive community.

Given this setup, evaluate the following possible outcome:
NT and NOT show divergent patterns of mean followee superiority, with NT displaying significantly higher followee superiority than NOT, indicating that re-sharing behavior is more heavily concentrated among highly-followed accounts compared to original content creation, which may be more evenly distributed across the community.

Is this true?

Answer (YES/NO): NO